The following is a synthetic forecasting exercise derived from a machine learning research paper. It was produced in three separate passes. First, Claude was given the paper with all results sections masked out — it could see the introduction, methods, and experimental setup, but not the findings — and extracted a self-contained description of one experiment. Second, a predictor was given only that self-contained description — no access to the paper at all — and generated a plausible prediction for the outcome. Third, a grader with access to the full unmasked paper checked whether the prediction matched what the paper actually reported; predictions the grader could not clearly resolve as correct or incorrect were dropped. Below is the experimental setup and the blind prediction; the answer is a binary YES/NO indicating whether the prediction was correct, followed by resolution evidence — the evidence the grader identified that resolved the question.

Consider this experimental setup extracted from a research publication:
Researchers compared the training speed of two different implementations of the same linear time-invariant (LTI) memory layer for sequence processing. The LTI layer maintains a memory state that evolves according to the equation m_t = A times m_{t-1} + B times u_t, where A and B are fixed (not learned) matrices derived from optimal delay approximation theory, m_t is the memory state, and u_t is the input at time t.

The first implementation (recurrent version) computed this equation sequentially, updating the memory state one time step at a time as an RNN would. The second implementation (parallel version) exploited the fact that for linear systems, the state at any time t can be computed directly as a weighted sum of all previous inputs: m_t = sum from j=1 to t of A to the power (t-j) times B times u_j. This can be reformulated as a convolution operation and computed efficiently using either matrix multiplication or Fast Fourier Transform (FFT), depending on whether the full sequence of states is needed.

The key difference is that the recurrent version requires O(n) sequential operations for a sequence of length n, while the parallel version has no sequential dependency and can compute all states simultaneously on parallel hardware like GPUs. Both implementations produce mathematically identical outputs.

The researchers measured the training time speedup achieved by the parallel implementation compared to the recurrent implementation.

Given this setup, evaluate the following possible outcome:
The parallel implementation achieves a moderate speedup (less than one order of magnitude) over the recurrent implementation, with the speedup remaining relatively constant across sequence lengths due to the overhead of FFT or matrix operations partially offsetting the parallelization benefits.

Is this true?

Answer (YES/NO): NO